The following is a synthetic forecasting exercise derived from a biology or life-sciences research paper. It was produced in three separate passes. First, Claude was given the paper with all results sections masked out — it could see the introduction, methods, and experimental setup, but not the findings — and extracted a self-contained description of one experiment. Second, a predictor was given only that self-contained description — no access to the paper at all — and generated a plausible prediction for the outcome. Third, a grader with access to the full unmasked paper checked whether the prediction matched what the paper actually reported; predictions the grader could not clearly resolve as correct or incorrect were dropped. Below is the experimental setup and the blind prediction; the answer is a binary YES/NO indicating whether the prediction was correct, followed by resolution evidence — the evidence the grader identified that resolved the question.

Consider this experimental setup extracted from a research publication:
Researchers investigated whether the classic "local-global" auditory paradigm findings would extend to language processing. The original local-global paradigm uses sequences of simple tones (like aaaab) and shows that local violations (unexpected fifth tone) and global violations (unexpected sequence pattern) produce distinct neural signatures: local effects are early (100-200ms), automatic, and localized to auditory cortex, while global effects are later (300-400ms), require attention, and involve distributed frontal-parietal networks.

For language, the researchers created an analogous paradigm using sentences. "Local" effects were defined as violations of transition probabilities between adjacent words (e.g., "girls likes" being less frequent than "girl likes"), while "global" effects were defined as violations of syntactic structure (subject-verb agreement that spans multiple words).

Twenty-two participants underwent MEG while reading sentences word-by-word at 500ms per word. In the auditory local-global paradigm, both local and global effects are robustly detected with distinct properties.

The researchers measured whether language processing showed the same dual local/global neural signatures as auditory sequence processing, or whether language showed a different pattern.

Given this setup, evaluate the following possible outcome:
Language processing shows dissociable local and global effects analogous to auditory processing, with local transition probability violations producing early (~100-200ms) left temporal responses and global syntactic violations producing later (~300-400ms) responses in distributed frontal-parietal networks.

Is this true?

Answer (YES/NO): NO